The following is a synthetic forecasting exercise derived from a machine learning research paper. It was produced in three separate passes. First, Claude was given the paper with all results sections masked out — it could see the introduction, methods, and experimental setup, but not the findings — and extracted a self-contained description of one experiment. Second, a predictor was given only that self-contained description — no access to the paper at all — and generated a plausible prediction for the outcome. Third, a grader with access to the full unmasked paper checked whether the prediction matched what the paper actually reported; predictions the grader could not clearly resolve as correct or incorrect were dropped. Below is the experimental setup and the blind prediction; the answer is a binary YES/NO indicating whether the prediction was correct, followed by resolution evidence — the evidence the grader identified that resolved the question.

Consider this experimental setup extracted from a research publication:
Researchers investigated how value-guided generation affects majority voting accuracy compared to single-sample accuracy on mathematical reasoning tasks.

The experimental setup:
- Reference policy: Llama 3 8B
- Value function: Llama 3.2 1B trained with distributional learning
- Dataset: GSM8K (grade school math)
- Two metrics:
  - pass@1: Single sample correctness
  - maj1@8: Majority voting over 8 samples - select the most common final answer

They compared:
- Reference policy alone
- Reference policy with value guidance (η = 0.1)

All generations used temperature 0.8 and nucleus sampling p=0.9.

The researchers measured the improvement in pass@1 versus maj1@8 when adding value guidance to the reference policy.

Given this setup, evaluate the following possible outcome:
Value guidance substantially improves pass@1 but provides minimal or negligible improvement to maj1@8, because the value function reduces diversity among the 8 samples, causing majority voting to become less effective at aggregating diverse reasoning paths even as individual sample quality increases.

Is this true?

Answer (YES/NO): NO